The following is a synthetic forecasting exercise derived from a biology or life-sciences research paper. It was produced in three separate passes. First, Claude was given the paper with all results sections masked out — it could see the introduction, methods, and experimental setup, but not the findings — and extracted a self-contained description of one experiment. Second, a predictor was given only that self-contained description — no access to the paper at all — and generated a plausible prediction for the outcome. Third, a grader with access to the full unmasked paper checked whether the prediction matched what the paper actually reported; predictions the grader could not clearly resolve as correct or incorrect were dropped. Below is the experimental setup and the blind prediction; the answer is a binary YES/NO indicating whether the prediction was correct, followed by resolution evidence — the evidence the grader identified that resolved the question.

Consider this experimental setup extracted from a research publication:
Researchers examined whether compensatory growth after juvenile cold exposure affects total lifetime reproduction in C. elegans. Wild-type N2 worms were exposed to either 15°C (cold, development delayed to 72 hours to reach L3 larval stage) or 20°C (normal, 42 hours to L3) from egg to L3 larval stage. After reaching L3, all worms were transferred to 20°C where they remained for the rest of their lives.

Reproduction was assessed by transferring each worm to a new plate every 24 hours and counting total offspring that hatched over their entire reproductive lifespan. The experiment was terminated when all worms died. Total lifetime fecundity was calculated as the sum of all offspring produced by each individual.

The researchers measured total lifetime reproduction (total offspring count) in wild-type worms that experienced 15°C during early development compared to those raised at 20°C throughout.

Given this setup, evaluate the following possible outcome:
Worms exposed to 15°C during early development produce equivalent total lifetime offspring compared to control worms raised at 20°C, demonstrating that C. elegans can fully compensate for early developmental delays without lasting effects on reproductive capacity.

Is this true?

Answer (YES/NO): YES